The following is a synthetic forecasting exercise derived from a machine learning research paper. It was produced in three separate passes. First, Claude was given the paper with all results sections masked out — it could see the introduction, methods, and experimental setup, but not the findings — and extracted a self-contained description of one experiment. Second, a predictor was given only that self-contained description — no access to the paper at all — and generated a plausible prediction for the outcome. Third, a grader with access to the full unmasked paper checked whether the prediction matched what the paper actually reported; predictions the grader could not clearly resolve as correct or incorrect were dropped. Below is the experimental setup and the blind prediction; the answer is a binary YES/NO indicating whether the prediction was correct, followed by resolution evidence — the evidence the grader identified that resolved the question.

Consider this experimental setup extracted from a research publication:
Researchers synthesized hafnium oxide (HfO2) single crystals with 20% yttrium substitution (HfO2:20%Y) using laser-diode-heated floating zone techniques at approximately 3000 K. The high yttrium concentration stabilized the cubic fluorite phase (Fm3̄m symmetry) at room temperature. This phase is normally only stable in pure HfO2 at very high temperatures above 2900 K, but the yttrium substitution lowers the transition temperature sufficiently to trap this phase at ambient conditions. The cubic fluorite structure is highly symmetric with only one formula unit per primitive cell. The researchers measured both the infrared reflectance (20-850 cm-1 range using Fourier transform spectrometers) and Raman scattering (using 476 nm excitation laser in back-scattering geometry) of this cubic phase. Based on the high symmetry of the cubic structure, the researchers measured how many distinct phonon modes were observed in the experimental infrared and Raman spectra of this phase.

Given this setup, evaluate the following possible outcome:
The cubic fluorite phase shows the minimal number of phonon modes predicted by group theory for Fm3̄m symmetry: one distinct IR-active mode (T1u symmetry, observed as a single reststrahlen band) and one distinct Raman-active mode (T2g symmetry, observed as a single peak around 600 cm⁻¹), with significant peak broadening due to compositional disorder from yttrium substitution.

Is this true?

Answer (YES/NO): NO